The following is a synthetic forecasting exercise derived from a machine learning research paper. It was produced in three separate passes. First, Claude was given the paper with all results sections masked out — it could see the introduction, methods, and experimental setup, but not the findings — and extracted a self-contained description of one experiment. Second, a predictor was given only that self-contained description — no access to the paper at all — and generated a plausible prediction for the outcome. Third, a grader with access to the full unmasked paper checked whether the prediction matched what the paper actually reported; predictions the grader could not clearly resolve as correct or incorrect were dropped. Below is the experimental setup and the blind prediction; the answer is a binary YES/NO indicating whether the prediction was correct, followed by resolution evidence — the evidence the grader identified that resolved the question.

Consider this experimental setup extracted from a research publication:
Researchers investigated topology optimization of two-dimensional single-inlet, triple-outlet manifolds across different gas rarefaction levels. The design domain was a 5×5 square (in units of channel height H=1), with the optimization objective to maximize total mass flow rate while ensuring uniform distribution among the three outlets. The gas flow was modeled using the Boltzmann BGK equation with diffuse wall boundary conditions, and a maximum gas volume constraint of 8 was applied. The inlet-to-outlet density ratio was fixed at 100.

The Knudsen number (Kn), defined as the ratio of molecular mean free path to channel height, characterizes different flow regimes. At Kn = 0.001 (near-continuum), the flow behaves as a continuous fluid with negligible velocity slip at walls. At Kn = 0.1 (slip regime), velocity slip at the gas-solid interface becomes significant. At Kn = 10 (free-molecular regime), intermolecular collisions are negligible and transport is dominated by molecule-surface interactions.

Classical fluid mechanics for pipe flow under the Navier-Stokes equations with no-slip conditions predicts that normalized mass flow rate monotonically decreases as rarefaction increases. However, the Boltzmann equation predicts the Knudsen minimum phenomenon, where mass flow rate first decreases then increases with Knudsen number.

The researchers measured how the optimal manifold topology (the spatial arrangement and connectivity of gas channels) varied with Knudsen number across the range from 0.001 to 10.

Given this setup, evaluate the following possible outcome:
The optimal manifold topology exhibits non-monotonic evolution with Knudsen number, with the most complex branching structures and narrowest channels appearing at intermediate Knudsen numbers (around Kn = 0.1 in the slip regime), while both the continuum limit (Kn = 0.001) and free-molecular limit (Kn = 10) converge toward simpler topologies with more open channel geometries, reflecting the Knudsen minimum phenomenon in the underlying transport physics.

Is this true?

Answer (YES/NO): NO